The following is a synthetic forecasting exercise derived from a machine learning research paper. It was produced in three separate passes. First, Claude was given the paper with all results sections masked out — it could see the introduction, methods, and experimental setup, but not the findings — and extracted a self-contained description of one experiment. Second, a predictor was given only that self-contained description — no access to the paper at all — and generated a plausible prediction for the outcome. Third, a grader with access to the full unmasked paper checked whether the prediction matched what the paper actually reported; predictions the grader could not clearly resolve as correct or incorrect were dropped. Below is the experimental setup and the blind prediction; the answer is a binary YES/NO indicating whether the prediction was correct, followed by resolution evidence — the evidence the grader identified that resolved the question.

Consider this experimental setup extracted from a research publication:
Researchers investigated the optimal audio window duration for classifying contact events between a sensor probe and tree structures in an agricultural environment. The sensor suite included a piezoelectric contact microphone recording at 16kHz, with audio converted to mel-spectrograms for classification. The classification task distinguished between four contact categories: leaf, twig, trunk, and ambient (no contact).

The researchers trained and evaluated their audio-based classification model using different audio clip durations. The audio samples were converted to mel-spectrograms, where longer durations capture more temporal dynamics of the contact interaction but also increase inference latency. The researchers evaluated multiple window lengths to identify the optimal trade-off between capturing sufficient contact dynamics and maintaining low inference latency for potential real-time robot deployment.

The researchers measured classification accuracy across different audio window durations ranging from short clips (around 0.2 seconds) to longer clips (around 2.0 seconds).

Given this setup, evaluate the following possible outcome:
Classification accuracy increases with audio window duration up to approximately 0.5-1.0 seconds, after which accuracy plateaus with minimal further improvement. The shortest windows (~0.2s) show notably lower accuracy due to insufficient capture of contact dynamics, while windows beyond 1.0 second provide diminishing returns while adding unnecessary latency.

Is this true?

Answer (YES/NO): NO